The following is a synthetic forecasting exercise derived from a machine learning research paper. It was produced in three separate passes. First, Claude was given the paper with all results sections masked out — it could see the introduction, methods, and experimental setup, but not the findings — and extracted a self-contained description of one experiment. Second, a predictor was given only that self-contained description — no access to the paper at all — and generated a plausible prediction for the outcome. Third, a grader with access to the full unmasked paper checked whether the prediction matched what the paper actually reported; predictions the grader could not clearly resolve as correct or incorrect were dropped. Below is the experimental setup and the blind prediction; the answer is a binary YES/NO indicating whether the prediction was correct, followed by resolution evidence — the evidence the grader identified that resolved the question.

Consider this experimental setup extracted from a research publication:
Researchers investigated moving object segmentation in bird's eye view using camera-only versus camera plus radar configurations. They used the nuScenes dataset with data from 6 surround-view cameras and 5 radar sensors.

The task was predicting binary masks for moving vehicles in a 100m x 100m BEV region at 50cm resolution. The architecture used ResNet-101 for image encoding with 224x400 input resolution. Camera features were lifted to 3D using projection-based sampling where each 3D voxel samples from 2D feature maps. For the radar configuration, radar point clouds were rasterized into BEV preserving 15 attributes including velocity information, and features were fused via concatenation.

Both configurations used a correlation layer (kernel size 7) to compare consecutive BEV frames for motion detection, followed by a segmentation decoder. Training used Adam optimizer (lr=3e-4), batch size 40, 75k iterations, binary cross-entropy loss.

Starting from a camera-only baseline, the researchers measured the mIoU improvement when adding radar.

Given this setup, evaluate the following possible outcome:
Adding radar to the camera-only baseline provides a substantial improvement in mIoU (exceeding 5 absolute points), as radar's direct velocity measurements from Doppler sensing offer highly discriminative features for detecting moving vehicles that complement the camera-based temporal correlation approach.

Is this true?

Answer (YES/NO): YES